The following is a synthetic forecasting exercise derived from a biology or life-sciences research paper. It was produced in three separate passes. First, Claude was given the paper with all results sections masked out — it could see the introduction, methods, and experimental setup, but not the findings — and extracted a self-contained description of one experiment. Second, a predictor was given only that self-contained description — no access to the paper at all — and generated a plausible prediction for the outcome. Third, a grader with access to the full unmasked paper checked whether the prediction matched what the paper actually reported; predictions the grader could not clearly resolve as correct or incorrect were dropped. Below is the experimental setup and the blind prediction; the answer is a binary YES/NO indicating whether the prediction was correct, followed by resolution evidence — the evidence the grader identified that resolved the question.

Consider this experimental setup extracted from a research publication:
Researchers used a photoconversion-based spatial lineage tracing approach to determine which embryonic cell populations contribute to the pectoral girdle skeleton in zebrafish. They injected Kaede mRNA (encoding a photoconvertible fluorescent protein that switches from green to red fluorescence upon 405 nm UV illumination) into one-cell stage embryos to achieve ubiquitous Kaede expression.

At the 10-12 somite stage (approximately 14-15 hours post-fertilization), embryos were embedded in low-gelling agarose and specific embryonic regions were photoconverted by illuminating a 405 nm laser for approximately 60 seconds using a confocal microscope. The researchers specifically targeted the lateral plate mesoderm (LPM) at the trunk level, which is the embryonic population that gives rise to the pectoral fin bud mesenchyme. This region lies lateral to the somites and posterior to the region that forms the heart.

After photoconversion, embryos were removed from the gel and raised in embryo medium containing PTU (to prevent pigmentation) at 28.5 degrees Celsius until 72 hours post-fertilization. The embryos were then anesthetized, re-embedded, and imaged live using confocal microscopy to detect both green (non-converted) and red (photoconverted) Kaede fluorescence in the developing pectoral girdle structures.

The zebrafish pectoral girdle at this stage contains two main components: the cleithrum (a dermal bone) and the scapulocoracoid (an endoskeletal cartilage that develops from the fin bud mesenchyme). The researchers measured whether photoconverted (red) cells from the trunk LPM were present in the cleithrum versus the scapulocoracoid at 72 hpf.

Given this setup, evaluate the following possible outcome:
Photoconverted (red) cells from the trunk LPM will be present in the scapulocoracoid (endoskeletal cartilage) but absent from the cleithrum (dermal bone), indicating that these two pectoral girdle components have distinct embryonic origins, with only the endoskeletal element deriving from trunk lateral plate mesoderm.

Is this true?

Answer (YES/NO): NO